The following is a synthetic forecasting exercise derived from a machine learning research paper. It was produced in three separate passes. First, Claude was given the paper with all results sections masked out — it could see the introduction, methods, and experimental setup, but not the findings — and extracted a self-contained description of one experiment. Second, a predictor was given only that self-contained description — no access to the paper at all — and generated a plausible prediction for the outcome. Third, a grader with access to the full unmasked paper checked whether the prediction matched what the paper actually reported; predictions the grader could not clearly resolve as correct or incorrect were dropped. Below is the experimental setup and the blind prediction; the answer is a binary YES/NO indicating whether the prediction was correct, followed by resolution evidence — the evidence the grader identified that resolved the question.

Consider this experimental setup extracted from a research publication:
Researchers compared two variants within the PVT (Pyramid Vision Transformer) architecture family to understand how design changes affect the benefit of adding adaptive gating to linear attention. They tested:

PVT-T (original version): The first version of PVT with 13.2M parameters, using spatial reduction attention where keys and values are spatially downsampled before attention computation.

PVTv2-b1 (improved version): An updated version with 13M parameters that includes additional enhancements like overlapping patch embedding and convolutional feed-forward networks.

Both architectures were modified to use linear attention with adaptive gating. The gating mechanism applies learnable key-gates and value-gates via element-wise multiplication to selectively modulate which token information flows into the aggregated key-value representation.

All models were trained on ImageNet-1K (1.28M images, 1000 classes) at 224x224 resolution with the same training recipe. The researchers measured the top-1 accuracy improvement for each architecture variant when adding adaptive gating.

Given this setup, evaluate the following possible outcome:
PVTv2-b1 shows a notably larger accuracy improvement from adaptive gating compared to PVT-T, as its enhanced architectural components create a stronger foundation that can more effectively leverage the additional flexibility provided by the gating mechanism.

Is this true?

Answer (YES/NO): NO